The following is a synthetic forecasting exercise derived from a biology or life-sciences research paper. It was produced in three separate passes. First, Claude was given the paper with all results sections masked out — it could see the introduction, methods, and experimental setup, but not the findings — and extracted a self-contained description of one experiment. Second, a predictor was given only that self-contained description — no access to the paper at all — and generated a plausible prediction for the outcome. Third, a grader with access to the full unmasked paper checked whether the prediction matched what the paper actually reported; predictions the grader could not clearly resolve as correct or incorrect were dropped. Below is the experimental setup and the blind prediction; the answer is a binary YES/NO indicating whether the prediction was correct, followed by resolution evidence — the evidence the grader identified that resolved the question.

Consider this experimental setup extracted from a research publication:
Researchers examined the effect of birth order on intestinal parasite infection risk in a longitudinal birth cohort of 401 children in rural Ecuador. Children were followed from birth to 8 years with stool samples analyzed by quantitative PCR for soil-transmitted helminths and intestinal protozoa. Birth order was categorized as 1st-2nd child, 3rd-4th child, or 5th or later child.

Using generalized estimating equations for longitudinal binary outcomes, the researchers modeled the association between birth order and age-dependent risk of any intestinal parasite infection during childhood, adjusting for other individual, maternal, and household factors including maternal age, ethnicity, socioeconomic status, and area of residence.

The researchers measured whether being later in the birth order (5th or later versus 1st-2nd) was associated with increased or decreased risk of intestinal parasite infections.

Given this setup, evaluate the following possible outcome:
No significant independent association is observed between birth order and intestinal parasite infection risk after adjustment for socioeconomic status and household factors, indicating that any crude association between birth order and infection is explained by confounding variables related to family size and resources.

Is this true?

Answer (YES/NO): NO